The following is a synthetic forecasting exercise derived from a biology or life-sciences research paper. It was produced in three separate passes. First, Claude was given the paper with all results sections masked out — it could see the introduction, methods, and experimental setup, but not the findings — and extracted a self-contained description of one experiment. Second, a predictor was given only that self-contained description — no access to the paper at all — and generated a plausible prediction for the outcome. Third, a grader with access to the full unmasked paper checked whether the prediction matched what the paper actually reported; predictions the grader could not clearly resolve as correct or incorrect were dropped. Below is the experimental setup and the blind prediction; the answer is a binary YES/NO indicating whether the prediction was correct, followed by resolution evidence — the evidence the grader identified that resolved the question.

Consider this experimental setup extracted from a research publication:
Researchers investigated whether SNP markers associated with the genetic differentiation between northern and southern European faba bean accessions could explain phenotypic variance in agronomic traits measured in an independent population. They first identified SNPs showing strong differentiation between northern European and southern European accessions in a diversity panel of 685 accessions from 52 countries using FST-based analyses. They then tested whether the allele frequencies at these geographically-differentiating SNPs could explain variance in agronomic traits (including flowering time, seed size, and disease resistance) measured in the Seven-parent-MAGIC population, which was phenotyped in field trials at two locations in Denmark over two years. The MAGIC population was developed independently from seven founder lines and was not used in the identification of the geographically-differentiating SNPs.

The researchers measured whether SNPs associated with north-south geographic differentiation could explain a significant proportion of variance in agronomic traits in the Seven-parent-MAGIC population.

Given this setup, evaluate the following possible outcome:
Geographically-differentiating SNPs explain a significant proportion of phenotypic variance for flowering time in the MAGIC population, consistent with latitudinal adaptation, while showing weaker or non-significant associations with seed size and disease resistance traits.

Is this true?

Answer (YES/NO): NO